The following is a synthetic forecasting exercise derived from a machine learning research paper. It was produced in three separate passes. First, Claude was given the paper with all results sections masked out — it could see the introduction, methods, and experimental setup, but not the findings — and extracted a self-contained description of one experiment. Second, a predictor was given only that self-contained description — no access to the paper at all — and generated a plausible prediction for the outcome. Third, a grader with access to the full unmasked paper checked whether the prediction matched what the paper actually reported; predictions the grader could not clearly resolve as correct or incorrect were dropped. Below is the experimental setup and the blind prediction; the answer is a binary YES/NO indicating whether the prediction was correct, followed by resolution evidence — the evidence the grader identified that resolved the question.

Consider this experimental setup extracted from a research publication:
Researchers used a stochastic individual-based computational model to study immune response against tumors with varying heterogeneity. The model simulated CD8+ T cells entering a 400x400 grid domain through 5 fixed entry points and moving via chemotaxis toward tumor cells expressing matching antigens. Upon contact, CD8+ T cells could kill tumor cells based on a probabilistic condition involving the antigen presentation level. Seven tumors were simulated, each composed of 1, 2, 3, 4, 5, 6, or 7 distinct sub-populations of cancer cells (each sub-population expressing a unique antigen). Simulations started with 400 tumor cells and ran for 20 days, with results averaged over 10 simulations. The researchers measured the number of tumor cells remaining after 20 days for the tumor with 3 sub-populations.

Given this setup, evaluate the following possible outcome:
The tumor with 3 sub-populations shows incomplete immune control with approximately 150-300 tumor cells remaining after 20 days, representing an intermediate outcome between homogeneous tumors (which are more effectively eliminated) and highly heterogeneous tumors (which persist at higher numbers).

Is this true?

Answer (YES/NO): NO